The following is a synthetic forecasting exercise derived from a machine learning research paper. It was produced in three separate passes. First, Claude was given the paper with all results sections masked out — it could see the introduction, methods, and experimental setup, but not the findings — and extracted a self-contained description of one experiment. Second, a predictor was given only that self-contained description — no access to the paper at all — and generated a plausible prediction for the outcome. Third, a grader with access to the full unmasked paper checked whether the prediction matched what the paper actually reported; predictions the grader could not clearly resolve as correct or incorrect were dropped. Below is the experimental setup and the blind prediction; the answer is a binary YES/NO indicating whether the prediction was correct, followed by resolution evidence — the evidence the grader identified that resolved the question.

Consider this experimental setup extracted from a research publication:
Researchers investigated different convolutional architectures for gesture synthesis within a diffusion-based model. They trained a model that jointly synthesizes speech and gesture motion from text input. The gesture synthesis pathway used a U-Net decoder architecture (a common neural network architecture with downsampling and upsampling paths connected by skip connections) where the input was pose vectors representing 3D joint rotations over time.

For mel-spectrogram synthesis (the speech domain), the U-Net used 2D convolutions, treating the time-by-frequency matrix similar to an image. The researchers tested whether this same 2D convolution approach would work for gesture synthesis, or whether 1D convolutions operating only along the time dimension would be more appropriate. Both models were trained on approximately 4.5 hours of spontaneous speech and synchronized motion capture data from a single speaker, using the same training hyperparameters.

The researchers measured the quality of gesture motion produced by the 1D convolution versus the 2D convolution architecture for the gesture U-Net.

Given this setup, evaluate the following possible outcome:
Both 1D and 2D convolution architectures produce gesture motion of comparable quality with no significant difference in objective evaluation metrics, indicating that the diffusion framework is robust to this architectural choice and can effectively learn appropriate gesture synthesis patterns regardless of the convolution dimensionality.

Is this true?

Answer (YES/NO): NO